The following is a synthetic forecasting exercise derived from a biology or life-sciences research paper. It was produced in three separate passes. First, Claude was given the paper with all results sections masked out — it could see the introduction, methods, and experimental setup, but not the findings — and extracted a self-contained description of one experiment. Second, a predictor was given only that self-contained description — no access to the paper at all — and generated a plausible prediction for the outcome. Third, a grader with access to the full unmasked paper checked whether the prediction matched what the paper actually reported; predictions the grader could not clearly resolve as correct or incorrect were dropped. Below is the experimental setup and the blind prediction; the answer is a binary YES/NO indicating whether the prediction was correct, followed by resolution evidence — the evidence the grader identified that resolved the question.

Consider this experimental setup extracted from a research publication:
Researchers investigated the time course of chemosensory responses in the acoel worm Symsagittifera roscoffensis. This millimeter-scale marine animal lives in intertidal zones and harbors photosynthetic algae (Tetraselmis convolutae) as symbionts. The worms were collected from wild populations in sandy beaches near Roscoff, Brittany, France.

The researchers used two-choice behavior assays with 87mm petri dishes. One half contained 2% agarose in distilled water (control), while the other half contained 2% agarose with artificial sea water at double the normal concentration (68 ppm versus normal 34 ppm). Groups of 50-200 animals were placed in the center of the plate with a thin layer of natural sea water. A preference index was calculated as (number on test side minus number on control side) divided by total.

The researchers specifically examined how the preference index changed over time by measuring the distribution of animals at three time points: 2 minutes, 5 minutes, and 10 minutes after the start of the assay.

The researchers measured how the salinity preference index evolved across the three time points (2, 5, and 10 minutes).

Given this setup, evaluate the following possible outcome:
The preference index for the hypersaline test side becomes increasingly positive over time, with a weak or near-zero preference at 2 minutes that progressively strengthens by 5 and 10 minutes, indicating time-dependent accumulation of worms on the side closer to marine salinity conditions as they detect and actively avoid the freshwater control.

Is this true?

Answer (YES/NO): NO